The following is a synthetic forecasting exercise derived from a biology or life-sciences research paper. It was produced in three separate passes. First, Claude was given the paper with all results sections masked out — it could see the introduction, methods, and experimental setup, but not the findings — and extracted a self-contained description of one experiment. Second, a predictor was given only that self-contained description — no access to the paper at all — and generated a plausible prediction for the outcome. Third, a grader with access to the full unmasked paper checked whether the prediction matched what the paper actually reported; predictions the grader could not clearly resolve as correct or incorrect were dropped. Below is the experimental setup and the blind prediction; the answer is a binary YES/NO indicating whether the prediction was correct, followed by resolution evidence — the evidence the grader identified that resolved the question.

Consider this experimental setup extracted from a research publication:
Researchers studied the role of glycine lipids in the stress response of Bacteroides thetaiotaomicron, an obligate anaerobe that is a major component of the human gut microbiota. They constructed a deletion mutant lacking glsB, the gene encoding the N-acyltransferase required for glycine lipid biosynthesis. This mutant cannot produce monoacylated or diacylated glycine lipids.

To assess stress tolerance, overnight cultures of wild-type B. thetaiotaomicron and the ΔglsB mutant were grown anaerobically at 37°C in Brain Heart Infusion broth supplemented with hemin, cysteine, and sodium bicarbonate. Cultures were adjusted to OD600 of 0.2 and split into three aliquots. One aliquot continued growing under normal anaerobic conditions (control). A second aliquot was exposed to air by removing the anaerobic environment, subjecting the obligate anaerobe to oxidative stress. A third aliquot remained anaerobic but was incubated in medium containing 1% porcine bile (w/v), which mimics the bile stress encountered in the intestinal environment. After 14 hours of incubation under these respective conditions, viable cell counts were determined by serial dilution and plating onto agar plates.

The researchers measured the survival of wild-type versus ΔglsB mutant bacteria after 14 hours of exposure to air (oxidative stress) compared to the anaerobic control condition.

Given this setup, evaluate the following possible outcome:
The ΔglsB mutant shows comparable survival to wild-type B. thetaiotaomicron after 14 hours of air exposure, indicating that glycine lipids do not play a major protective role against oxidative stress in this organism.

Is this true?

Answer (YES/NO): NO